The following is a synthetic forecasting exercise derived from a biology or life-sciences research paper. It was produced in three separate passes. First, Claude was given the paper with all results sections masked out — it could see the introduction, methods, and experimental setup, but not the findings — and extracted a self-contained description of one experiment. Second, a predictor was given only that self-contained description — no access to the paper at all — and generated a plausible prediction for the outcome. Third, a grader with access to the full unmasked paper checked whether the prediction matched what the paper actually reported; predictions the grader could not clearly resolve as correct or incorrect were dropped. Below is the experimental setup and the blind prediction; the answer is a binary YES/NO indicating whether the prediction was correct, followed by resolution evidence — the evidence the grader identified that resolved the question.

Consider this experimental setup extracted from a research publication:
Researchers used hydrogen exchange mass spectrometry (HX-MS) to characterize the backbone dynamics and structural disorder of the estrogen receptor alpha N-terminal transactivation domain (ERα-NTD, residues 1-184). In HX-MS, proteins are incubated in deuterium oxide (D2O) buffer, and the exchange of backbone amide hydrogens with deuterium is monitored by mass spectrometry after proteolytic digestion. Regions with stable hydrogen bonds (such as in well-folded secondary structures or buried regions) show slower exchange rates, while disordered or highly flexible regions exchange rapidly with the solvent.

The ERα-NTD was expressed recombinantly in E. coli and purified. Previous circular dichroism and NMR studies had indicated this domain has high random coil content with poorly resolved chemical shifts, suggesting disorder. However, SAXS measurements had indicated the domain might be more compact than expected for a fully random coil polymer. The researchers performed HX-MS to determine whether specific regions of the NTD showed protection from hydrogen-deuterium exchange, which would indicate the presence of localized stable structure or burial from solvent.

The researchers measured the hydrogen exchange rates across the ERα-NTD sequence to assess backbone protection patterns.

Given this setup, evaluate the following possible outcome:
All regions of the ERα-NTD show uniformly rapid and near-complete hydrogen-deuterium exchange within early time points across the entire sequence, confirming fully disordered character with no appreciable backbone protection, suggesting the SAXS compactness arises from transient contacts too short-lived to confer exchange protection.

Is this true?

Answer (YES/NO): NO